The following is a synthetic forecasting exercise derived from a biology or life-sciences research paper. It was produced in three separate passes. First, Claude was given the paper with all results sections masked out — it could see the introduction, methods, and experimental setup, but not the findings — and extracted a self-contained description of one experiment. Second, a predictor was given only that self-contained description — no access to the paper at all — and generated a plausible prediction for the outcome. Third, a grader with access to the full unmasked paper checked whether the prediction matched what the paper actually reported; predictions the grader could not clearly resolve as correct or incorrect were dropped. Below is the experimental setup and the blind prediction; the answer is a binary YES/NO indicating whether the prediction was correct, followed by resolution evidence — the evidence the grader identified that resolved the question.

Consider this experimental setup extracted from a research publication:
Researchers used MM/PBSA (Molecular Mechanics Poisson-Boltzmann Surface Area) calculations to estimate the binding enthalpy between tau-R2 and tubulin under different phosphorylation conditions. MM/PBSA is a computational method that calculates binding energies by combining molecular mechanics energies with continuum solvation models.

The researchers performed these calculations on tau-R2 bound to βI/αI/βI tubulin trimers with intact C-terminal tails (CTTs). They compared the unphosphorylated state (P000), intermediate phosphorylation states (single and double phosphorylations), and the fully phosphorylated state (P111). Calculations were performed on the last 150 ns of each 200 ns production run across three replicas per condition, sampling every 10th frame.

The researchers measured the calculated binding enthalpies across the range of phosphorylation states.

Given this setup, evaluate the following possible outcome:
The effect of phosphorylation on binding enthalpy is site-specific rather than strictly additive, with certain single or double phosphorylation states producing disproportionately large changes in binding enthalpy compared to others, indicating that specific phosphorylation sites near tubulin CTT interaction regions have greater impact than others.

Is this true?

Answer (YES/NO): NO